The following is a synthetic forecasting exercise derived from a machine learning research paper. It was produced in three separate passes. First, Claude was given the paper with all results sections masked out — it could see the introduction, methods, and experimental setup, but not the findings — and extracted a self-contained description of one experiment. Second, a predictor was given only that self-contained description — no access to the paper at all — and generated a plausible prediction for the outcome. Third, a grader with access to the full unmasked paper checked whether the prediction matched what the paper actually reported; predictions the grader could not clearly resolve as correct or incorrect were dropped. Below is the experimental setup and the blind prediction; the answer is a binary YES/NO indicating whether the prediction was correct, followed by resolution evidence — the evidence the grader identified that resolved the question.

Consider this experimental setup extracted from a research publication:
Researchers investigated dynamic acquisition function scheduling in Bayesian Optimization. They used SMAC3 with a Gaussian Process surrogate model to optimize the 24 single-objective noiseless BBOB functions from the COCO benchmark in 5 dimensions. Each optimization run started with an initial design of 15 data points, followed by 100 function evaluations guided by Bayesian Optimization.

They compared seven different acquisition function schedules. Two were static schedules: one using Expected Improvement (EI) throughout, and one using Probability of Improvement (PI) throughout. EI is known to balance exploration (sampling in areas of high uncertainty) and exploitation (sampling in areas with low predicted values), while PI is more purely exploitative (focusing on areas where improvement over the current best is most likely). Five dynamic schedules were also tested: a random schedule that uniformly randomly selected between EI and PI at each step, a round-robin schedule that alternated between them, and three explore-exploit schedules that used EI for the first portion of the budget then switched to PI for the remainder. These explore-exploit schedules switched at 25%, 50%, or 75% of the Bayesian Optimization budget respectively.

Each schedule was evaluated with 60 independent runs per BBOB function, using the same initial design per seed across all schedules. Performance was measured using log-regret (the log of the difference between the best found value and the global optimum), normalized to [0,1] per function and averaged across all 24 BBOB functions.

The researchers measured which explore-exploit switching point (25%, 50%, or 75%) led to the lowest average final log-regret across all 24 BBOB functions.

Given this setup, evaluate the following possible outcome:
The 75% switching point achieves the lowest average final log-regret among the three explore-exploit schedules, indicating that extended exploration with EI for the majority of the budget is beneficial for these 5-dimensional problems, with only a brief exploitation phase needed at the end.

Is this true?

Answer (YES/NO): NO